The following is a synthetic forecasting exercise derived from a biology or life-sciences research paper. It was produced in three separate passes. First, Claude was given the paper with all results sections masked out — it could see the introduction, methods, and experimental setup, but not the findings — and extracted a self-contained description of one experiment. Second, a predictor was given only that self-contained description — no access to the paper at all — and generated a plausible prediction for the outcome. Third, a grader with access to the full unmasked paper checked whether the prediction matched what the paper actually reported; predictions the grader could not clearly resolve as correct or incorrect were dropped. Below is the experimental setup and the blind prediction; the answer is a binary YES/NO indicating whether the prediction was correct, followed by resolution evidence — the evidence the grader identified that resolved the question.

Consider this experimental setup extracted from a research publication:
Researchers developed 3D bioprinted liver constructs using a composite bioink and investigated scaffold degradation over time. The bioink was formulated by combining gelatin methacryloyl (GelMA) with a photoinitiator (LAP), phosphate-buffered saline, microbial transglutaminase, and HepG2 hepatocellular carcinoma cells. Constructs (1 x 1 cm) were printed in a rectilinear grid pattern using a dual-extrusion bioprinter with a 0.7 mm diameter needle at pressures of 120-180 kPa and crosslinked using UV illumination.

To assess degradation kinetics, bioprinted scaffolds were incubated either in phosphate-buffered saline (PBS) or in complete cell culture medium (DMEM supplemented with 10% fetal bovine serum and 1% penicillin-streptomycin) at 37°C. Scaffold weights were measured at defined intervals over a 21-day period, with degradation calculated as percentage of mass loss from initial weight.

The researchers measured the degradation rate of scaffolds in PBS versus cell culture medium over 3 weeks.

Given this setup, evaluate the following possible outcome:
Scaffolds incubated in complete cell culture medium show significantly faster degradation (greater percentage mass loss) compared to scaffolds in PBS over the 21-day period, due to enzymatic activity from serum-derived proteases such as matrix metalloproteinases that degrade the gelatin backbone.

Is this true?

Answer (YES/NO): YES